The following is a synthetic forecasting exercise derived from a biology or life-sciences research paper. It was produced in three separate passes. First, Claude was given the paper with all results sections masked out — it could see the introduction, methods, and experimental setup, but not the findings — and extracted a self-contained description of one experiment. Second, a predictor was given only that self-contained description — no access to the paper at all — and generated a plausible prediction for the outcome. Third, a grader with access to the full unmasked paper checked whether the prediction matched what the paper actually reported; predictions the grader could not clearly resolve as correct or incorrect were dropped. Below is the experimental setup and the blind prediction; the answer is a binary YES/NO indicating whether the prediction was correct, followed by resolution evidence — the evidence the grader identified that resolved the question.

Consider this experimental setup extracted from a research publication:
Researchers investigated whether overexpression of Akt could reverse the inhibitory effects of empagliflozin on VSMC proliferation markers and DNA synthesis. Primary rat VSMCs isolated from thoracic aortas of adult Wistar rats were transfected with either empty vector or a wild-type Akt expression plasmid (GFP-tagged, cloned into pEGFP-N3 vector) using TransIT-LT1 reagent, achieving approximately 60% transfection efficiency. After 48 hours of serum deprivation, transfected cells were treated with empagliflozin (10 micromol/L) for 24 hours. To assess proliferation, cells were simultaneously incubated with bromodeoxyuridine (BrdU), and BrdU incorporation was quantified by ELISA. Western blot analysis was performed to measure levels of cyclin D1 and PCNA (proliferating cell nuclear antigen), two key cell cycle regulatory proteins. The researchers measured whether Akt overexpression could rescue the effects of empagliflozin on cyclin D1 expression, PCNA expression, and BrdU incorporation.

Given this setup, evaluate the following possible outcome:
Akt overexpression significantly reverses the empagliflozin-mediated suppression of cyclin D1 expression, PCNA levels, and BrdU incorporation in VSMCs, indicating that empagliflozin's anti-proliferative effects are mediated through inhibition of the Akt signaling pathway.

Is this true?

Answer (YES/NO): YES